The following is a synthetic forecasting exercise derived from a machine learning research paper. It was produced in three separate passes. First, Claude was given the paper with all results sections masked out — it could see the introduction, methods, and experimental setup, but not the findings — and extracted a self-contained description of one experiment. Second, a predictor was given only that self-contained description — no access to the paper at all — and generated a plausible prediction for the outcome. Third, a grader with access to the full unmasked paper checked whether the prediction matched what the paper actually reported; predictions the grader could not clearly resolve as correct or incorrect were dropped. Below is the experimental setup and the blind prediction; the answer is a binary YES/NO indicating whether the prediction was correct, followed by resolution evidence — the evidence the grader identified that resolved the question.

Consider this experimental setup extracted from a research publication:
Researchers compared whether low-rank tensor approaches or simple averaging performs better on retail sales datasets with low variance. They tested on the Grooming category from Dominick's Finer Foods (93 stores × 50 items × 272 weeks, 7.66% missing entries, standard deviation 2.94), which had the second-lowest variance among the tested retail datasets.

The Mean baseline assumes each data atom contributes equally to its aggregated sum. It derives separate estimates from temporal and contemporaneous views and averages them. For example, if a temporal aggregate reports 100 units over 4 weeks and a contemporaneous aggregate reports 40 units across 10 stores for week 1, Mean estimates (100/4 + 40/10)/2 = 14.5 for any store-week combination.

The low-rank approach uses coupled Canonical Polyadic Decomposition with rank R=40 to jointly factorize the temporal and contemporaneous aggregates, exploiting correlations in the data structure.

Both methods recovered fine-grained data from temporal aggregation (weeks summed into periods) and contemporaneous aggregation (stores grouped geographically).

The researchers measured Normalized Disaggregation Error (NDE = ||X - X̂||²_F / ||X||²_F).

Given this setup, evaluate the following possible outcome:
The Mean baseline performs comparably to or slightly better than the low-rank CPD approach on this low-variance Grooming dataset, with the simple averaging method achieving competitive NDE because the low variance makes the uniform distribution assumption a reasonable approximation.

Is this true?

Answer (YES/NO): YES